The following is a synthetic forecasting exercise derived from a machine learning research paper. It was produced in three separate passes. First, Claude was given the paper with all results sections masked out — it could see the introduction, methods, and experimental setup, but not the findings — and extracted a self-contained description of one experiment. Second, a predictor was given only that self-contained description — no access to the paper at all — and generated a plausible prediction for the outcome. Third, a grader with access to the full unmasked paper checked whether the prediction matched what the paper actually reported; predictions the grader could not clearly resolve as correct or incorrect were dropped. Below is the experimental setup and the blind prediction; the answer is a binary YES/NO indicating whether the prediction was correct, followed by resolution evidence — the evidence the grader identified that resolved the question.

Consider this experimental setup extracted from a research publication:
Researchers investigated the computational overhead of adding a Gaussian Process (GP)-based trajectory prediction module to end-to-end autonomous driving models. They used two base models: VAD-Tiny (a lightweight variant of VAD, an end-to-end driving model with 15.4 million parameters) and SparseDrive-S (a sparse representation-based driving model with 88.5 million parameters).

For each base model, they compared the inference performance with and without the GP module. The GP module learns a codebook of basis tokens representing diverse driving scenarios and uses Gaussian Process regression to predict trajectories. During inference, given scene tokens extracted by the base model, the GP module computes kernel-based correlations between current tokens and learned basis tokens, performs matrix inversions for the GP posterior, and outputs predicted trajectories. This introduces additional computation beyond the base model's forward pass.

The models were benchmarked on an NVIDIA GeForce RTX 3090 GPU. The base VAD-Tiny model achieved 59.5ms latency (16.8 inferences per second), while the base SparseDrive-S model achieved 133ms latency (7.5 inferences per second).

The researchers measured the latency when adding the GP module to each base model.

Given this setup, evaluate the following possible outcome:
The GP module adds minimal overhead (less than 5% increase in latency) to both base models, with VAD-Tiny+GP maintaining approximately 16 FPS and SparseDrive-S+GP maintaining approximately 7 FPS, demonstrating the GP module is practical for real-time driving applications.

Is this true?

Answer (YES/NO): NO